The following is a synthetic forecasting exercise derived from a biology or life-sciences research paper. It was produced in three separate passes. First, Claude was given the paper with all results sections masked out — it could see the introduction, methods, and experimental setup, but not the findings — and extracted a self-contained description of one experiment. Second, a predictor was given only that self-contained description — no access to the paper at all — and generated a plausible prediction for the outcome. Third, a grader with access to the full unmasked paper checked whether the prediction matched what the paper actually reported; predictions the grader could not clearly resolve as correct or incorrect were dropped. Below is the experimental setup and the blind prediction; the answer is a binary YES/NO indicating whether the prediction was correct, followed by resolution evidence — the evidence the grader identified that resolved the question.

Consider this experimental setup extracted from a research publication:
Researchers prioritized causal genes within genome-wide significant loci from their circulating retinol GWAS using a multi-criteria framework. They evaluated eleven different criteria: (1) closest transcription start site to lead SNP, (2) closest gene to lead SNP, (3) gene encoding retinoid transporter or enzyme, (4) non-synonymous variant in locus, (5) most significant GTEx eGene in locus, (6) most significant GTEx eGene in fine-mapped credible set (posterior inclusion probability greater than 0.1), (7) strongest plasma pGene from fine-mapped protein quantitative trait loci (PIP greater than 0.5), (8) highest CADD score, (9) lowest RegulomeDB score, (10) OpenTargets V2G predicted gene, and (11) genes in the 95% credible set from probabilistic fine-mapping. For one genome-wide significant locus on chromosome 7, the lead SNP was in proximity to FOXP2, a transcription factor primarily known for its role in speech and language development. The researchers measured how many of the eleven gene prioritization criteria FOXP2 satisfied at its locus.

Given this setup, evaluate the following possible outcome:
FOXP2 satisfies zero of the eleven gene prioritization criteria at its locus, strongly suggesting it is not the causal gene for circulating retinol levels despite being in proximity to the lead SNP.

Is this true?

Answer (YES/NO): NO